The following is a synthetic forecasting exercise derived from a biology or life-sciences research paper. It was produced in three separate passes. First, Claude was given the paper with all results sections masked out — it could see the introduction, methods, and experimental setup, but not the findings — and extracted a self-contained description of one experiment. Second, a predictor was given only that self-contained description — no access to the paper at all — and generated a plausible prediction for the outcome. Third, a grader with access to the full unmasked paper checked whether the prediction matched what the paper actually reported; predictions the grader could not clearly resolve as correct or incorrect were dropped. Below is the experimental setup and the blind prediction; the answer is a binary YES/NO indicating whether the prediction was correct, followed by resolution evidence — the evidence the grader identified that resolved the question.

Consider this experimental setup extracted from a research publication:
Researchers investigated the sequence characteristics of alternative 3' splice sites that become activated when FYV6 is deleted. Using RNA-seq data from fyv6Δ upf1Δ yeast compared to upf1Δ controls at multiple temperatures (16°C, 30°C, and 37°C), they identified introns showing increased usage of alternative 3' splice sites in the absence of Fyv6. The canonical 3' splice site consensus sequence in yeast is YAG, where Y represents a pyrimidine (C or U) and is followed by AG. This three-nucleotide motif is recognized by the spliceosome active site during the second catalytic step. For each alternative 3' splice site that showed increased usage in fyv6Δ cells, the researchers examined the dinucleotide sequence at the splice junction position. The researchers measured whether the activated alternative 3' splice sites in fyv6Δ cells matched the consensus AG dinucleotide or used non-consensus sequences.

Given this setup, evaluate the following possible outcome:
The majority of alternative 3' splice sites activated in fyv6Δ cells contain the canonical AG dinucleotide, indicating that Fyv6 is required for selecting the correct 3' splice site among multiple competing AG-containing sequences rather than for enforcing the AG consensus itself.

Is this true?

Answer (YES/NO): NO